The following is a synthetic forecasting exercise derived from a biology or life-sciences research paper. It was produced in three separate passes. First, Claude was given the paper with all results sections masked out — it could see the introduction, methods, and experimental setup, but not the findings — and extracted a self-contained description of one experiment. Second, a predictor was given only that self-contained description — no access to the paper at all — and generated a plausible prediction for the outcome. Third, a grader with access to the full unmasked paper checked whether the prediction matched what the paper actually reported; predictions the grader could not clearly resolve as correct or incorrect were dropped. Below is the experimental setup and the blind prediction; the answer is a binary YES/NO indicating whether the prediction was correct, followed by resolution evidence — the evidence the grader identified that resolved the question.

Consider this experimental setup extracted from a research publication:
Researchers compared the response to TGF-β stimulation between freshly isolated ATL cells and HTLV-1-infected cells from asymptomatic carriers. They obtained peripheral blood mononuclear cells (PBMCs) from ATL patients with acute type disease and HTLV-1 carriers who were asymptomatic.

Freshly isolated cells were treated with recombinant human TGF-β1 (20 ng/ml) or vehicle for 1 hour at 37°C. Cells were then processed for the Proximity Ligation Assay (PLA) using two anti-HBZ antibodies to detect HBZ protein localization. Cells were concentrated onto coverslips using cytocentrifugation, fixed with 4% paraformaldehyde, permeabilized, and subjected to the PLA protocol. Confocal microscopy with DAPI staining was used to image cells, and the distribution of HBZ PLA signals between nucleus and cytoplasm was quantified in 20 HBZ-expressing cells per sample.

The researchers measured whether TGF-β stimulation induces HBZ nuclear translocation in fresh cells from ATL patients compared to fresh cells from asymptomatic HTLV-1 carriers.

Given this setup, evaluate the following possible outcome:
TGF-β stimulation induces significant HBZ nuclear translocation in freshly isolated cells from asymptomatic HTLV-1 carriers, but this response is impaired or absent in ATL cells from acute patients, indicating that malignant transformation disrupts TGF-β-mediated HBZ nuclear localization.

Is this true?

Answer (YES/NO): NO